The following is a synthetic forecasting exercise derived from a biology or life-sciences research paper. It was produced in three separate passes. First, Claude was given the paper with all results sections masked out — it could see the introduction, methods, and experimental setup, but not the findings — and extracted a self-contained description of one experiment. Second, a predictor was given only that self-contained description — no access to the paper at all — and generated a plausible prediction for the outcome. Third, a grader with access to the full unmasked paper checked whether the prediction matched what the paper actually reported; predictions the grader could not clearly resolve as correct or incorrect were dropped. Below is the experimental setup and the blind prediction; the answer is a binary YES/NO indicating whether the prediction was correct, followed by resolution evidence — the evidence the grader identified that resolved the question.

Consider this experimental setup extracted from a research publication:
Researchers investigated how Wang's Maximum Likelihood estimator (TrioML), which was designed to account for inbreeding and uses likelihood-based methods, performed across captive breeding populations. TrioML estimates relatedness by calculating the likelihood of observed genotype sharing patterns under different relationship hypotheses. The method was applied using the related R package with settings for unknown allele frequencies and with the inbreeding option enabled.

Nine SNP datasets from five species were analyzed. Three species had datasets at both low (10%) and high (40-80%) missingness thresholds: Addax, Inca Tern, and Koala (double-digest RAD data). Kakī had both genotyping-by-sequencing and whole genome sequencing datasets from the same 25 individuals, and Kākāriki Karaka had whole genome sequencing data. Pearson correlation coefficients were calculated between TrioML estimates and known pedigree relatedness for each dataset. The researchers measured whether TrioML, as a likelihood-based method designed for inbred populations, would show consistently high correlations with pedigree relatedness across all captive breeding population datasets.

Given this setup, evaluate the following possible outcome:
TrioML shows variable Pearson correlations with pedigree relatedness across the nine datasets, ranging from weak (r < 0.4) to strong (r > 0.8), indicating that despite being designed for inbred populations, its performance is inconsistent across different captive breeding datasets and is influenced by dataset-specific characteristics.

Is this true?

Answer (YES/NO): NO